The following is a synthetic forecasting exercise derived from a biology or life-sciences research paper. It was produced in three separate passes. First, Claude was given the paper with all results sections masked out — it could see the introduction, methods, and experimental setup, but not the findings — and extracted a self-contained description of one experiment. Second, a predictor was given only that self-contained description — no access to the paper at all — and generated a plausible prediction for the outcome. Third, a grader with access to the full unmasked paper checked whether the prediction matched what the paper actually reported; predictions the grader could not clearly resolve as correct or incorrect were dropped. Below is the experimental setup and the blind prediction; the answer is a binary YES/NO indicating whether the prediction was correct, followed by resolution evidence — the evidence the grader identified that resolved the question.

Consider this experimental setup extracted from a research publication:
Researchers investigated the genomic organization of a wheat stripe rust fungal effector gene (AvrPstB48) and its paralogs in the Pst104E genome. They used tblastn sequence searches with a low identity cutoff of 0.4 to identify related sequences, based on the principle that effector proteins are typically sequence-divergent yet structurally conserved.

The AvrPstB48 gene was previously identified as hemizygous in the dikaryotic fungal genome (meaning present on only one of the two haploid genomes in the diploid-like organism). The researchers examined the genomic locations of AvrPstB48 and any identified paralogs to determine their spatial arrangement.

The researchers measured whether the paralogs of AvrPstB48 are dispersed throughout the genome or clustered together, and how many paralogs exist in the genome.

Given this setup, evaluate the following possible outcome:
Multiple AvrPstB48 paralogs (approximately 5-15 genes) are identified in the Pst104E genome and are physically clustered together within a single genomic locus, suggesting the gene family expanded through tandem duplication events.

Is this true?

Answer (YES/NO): YES